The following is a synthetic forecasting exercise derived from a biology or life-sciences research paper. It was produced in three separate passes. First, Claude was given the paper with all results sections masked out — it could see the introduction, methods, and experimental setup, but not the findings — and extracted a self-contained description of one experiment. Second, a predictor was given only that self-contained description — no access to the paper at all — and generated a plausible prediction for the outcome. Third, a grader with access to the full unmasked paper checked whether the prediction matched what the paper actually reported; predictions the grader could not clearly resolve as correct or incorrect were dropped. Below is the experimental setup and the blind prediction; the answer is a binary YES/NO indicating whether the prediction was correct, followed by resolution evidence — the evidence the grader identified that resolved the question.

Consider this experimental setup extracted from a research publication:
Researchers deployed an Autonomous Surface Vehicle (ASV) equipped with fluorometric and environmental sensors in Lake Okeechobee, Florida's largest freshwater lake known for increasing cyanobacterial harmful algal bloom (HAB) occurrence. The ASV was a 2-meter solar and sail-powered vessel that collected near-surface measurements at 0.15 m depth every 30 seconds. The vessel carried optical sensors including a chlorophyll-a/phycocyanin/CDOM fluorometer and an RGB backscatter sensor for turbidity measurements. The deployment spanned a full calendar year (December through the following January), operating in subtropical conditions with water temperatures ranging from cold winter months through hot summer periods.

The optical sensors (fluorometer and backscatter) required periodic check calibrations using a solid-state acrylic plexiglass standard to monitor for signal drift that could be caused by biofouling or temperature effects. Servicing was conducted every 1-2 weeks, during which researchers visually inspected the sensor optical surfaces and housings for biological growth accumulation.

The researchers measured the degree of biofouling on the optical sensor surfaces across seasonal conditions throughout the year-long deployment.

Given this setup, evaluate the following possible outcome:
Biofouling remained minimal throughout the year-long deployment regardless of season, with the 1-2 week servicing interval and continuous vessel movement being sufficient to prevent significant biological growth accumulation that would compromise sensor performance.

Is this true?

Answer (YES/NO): NO